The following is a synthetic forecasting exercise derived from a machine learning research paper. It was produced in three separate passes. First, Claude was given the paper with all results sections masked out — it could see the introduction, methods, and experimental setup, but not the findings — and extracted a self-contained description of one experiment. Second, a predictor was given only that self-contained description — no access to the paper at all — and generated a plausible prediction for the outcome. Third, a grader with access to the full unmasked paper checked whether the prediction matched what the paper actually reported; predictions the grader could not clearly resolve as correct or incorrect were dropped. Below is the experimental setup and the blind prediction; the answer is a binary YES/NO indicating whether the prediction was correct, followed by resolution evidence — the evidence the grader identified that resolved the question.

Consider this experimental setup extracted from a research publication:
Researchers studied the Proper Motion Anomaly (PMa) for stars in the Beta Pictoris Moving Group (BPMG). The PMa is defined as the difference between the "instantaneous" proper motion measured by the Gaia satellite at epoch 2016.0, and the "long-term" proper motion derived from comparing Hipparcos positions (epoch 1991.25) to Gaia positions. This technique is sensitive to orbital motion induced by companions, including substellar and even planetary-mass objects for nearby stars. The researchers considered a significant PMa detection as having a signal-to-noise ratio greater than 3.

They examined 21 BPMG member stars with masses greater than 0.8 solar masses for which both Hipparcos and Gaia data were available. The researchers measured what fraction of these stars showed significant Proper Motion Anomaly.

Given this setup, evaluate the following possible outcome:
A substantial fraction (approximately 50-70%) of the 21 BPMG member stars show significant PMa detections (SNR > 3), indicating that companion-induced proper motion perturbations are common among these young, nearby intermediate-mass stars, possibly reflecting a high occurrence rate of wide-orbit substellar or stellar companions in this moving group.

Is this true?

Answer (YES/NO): NO